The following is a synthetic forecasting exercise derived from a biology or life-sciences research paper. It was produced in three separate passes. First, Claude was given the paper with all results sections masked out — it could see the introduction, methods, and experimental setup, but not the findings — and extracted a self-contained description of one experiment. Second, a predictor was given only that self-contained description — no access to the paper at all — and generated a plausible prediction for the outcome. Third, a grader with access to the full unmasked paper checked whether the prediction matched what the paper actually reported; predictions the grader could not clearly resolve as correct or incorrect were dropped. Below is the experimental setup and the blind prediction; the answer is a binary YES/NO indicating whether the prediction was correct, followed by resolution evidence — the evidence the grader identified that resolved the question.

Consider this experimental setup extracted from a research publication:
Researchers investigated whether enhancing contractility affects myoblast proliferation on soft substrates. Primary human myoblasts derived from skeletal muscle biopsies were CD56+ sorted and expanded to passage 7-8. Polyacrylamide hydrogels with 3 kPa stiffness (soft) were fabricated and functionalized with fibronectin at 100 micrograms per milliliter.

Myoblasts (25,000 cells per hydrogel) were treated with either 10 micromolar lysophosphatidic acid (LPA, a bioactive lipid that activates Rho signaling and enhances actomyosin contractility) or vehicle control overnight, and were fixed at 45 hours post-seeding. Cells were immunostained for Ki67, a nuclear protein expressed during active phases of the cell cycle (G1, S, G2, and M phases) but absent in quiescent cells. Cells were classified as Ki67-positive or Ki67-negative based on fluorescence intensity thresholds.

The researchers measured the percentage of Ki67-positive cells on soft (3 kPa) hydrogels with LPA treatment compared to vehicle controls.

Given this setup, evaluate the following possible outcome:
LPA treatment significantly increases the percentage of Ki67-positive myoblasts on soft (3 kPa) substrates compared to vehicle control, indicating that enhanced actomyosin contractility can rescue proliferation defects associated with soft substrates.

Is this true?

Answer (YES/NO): YES